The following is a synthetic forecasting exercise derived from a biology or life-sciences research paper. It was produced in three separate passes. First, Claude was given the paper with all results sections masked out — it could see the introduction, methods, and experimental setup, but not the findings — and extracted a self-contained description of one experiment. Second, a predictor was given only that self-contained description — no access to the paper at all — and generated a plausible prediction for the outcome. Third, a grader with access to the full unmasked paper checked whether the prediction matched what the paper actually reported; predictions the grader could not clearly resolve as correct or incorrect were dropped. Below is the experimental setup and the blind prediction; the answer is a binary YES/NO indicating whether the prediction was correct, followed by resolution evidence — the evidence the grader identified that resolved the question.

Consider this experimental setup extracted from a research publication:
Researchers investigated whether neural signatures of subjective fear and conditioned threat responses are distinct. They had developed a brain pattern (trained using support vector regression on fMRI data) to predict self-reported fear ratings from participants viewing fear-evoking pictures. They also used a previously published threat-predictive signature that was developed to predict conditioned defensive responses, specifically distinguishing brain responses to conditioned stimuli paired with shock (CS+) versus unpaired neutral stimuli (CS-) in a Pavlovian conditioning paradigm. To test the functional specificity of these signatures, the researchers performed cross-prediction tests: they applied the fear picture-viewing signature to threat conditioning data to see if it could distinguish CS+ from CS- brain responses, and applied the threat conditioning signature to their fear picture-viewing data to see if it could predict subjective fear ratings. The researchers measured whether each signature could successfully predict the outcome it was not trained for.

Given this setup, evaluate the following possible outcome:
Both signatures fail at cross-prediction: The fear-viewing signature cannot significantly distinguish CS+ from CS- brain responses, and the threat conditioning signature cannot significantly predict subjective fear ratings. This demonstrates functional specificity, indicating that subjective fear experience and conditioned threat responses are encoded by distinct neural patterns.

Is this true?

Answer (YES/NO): YES